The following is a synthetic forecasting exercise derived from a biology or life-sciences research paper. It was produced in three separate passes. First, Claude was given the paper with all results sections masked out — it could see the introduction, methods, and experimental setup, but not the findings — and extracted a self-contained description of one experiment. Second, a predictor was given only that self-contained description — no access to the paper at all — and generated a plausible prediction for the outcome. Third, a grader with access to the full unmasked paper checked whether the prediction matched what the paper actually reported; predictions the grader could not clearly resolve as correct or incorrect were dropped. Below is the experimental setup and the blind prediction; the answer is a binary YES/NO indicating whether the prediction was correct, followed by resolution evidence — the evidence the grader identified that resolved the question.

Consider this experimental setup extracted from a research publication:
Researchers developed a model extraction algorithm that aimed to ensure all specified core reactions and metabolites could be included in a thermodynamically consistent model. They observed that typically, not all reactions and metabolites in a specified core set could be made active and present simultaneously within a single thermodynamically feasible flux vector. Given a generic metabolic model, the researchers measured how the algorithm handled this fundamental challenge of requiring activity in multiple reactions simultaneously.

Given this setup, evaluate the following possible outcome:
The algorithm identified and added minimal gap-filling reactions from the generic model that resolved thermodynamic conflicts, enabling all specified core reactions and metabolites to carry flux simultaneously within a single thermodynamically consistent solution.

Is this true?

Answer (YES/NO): NO